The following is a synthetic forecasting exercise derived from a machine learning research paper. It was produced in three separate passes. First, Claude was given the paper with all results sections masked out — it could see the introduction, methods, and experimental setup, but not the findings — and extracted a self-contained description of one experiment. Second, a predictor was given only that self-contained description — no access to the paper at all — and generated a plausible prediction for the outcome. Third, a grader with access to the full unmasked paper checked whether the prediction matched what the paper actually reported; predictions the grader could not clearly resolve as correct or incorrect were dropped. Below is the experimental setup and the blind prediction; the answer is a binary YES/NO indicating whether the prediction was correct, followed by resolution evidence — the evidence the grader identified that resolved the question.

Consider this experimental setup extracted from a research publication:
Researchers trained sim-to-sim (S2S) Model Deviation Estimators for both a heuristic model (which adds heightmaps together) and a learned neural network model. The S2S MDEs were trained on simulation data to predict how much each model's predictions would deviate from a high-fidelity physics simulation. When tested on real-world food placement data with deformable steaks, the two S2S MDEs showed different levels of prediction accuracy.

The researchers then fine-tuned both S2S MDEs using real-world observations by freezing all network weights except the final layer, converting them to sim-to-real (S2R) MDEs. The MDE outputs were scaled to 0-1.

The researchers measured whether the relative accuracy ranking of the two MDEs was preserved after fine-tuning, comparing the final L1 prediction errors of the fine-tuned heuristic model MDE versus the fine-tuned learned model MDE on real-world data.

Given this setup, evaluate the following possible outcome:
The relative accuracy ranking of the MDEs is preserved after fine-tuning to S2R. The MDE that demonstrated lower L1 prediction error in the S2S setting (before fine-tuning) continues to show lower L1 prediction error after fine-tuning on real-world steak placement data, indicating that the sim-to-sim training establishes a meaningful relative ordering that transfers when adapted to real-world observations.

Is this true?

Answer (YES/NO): YES